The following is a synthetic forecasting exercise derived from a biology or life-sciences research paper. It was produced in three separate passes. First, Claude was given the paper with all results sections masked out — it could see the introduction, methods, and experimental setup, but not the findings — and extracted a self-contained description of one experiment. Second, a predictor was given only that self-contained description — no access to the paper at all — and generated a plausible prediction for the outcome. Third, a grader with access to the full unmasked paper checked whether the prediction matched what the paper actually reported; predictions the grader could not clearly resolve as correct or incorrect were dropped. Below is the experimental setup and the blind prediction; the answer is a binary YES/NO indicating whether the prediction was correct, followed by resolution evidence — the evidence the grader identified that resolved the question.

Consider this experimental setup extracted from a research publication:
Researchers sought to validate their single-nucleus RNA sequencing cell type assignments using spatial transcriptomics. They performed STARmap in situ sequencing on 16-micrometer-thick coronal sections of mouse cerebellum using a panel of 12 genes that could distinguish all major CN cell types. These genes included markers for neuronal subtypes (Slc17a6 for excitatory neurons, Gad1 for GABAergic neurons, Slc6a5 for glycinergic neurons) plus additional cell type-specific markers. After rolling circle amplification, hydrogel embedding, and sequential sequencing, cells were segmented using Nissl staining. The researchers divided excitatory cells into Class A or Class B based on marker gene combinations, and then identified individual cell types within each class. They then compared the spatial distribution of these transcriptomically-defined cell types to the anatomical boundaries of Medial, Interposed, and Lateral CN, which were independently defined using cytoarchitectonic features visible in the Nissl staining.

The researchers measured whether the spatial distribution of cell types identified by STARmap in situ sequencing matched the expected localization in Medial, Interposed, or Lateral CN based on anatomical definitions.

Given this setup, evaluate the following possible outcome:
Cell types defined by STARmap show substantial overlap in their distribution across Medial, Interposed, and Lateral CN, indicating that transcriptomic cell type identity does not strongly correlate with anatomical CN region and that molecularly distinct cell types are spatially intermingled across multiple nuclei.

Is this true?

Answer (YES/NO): NO